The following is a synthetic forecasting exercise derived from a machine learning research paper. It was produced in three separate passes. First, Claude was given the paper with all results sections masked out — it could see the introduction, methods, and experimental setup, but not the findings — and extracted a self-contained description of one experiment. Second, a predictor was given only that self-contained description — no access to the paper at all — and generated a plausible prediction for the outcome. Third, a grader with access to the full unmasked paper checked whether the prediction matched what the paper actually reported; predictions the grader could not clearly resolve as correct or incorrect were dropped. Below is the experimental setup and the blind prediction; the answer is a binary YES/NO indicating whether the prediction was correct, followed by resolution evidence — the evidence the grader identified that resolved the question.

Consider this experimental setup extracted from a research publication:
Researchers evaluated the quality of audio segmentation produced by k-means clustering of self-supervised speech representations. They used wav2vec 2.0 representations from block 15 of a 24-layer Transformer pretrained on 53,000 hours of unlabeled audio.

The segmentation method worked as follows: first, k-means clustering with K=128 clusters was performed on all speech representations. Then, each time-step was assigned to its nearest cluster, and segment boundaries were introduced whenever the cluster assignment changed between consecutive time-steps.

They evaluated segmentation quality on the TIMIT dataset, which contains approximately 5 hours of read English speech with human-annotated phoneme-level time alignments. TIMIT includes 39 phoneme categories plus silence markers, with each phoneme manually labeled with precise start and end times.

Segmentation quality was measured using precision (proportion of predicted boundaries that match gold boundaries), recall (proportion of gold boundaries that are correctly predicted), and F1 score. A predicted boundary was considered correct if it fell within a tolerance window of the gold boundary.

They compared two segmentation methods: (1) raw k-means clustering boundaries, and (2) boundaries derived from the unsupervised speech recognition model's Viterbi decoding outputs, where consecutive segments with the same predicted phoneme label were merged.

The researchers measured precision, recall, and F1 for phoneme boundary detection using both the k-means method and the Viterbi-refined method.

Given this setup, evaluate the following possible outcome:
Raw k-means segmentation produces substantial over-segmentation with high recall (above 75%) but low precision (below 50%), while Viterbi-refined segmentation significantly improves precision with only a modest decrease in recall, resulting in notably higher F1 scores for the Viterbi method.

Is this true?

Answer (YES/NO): NO